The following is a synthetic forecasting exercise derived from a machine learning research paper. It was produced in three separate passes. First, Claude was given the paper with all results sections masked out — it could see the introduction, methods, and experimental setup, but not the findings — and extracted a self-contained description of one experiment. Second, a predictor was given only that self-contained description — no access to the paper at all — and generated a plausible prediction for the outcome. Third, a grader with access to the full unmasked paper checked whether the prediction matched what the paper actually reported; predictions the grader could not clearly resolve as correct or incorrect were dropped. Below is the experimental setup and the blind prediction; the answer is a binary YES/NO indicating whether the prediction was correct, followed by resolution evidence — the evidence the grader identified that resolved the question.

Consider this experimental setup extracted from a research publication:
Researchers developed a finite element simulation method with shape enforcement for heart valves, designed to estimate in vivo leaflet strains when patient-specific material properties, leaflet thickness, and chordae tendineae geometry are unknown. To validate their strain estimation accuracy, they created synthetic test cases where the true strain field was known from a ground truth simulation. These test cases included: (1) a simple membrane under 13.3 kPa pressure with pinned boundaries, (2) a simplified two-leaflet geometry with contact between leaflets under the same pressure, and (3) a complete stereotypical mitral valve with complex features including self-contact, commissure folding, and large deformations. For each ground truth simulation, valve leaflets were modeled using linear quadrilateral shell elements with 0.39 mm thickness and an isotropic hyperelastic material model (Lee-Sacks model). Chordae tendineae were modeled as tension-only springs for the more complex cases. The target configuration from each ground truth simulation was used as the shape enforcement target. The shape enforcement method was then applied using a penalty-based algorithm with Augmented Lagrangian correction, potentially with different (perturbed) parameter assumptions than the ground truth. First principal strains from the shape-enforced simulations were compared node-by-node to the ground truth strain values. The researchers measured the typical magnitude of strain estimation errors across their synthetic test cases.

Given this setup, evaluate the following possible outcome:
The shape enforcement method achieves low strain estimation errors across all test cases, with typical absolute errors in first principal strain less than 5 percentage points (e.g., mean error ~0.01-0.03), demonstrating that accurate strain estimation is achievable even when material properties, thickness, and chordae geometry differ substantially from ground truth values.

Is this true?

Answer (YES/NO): YES